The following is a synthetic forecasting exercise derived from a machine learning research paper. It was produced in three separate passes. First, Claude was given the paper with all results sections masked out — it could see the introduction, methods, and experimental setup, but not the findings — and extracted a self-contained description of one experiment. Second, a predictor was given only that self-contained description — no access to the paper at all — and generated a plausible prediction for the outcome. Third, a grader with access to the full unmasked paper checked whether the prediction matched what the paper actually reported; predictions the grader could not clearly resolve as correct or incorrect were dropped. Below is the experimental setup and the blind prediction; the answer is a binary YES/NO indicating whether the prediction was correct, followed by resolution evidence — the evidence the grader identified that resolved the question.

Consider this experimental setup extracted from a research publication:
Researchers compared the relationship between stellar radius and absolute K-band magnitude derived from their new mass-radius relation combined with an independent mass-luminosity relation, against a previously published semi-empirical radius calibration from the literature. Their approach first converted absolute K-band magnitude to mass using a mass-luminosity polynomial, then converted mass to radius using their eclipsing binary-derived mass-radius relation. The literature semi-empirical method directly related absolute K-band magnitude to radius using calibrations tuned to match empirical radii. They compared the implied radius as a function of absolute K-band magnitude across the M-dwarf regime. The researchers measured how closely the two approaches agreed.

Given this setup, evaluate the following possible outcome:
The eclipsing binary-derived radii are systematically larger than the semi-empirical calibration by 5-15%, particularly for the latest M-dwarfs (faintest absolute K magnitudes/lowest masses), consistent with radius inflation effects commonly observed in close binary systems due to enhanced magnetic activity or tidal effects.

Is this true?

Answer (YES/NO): NO